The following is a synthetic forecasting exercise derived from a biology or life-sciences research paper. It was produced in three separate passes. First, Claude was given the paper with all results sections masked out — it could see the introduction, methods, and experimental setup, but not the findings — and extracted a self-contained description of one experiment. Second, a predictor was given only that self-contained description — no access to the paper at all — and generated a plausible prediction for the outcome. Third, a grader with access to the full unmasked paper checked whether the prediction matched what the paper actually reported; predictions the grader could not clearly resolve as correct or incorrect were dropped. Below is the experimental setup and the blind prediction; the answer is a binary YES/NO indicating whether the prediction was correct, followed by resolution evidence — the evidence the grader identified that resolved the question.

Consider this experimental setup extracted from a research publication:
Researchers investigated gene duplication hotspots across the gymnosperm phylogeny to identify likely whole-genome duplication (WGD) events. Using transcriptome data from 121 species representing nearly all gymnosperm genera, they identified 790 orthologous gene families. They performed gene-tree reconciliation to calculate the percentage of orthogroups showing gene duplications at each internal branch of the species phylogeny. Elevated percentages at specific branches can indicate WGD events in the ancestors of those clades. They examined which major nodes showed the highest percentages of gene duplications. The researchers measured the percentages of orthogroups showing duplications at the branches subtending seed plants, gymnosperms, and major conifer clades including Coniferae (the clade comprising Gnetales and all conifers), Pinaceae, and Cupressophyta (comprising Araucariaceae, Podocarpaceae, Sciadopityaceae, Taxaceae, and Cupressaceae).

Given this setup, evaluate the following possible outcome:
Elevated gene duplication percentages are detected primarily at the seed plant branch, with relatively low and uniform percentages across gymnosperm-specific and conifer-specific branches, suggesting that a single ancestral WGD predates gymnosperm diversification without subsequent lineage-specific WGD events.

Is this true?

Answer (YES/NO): NO